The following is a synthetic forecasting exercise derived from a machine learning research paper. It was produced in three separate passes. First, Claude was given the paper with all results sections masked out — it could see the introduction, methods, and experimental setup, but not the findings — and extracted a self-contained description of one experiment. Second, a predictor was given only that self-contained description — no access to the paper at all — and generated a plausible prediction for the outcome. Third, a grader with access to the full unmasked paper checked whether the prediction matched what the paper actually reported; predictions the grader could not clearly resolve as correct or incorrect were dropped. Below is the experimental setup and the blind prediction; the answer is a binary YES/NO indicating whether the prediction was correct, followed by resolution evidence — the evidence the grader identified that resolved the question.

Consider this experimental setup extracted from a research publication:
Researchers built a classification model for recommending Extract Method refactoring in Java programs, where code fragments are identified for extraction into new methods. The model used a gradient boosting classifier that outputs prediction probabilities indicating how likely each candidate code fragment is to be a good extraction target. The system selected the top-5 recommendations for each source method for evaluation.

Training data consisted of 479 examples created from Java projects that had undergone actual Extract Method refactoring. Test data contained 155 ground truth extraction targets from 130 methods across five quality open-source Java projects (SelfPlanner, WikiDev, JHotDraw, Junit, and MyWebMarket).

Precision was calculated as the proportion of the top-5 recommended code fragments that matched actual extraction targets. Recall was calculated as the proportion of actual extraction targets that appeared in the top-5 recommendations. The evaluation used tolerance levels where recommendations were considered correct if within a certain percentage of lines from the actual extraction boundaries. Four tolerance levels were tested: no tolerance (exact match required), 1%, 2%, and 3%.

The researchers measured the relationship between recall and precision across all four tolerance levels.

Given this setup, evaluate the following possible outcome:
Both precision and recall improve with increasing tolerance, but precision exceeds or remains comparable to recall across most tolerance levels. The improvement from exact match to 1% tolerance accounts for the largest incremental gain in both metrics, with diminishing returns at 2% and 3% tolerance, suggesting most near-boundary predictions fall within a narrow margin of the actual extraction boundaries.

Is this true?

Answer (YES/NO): NO